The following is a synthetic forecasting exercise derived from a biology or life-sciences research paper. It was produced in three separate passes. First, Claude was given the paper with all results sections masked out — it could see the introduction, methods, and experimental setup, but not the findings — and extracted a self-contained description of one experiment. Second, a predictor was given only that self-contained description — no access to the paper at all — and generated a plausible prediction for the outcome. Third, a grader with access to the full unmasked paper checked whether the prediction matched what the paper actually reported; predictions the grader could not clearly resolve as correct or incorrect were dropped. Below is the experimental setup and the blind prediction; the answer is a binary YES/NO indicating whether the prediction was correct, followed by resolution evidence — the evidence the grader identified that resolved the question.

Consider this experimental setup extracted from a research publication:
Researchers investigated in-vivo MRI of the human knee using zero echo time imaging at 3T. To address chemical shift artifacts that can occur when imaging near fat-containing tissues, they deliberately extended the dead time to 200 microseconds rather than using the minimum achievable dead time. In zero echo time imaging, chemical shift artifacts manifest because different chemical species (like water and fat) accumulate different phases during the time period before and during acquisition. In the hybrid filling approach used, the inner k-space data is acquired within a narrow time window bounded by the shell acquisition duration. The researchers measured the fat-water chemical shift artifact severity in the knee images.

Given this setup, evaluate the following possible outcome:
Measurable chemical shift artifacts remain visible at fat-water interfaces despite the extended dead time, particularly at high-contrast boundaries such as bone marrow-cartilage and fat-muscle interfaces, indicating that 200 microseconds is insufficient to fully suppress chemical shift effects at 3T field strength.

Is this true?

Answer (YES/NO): NO